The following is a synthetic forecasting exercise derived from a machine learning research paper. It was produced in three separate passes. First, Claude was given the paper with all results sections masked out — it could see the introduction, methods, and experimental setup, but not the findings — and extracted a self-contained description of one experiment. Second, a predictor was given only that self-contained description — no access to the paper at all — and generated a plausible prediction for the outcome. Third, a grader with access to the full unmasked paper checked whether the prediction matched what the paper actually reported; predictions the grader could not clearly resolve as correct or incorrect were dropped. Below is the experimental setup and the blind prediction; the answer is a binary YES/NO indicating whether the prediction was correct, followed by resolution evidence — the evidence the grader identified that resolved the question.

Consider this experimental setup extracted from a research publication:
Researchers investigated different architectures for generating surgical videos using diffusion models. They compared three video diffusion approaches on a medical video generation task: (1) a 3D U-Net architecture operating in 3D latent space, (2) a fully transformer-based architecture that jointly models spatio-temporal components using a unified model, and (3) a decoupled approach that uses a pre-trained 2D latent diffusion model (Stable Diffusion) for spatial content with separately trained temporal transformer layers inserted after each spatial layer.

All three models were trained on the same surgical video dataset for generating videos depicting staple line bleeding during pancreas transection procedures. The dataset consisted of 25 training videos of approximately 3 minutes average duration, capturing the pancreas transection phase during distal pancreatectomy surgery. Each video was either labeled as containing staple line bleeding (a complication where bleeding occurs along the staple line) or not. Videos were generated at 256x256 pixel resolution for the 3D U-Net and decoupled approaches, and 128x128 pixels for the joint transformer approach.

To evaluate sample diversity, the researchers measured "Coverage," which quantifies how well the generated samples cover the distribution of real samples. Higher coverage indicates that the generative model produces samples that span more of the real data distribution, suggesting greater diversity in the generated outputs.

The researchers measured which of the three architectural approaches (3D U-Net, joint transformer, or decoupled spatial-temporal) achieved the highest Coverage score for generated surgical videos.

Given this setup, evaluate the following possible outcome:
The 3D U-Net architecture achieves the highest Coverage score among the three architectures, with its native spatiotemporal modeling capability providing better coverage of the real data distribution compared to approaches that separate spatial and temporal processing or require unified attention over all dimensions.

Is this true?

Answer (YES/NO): NO